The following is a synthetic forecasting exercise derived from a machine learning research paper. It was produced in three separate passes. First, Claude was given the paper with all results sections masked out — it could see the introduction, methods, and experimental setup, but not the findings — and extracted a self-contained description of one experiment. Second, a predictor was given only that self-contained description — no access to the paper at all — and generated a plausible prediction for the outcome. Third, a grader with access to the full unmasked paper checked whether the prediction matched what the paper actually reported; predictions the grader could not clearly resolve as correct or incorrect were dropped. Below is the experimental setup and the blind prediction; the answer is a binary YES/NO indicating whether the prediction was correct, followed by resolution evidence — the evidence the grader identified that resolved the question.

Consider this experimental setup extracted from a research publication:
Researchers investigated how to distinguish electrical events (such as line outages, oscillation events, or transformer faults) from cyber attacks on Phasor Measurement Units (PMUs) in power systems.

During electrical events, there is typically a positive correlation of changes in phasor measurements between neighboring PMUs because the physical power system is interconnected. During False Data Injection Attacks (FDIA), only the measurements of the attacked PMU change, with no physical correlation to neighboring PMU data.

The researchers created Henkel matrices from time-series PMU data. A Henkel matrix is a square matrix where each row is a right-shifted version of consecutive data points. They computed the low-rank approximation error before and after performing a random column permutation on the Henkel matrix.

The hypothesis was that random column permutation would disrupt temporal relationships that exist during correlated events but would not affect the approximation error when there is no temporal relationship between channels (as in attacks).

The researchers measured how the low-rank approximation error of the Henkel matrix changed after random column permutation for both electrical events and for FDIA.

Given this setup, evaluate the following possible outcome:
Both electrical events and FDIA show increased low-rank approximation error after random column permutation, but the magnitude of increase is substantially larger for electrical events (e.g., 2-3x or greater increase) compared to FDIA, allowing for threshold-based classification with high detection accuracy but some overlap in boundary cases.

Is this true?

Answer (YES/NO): NO